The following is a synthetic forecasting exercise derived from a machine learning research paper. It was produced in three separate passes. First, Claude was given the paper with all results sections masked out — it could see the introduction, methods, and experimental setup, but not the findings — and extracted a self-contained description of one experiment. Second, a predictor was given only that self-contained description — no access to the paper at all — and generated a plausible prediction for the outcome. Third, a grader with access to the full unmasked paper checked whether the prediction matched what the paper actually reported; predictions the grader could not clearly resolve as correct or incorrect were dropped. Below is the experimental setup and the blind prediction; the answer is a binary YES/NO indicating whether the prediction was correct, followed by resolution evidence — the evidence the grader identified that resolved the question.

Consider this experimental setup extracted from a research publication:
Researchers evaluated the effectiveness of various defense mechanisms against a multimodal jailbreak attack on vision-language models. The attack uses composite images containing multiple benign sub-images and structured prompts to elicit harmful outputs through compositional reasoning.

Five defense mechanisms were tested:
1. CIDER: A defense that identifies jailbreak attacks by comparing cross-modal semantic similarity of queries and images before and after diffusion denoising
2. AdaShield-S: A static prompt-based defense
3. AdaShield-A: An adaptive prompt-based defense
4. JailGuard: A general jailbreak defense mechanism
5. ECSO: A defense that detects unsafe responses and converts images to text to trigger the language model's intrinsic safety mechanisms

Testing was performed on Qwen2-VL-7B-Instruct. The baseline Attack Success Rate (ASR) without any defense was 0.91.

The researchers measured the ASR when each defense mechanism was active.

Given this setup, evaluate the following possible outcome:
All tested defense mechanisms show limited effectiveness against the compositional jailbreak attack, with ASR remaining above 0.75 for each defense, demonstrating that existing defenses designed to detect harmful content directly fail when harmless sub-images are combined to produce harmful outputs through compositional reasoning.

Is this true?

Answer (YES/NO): NO